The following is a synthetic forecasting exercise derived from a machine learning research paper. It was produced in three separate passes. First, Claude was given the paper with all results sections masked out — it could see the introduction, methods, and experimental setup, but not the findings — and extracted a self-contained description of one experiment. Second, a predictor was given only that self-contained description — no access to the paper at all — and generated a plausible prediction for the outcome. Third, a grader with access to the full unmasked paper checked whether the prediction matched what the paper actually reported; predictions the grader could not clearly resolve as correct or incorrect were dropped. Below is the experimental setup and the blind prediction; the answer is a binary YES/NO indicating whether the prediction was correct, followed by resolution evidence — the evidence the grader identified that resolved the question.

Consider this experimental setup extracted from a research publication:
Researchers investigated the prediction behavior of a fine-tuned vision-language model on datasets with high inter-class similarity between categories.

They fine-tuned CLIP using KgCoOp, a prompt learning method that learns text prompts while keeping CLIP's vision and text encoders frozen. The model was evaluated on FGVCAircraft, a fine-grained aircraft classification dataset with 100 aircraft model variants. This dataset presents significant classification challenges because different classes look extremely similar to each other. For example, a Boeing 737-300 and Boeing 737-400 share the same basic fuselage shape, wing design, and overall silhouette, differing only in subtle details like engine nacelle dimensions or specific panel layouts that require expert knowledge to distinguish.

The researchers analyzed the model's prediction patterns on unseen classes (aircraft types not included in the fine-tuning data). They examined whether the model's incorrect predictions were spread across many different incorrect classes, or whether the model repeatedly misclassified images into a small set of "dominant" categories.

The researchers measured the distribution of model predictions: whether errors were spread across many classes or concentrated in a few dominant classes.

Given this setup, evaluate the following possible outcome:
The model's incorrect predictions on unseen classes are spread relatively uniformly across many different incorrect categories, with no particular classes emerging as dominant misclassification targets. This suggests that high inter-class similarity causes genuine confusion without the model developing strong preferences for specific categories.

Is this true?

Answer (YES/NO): NO